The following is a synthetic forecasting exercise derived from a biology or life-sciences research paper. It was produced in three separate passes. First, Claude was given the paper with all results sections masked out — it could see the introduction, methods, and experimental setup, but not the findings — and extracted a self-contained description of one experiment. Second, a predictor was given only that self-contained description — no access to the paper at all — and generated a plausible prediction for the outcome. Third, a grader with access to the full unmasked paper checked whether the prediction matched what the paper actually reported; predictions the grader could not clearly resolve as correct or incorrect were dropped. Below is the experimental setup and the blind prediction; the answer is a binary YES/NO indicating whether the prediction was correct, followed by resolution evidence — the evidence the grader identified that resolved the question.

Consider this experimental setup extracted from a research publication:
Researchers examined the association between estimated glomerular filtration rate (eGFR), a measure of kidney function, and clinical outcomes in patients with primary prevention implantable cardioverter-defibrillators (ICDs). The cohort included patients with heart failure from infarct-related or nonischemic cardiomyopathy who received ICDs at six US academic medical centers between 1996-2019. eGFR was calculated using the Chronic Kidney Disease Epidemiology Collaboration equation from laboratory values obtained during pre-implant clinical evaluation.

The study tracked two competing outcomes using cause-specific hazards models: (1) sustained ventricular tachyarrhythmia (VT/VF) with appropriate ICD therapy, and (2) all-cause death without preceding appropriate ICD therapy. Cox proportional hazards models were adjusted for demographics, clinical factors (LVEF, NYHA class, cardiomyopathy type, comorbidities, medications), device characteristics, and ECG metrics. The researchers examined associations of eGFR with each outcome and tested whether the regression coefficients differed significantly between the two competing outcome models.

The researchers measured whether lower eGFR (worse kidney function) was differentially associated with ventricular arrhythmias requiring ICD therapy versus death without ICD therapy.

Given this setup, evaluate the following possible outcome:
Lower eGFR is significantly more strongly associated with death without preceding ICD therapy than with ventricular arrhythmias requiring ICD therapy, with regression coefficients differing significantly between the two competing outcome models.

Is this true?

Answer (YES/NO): NO